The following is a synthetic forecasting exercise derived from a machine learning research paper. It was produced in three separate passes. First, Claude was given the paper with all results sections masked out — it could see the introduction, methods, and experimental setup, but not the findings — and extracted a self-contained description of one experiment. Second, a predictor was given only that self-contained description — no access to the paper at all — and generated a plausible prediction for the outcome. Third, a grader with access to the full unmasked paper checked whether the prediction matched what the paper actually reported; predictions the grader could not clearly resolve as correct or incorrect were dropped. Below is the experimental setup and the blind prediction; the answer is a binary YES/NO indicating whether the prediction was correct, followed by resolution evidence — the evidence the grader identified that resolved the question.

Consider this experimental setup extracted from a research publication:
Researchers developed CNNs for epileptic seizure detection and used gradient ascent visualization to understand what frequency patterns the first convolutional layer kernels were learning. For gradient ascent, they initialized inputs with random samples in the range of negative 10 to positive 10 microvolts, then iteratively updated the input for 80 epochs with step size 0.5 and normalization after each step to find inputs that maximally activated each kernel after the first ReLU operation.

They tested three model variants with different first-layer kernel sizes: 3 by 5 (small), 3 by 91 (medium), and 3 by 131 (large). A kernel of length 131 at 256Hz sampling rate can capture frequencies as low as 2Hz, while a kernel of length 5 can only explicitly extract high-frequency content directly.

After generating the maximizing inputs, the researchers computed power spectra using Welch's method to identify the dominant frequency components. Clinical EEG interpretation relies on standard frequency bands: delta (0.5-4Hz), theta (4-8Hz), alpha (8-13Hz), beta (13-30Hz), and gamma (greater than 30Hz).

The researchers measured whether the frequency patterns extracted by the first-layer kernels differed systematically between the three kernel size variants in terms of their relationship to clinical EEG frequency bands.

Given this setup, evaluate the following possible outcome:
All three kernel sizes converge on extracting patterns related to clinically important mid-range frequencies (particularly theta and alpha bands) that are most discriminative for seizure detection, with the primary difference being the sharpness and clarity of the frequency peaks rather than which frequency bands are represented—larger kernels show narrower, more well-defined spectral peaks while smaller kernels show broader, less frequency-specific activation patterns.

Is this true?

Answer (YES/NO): NO